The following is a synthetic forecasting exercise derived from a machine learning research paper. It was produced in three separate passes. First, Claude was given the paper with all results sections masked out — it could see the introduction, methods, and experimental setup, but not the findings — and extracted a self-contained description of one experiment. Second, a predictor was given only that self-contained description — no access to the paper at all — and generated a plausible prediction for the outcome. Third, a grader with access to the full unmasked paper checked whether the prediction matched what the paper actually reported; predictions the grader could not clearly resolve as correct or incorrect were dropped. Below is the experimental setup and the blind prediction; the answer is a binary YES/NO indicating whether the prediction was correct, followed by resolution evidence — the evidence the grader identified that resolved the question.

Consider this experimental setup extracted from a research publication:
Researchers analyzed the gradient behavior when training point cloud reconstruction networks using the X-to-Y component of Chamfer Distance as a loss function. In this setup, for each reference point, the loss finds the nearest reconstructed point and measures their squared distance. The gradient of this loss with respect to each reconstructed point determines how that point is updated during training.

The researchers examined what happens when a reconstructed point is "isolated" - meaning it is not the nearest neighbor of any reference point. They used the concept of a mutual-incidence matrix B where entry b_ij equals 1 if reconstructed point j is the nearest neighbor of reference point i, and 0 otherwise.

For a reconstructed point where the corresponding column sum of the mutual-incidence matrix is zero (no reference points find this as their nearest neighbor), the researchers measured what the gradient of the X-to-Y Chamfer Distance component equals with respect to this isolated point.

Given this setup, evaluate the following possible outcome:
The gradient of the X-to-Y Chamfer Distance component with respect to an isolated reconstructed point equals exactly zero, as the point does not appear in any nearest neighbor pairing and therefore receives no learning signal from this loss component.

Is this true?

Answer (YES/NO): YES